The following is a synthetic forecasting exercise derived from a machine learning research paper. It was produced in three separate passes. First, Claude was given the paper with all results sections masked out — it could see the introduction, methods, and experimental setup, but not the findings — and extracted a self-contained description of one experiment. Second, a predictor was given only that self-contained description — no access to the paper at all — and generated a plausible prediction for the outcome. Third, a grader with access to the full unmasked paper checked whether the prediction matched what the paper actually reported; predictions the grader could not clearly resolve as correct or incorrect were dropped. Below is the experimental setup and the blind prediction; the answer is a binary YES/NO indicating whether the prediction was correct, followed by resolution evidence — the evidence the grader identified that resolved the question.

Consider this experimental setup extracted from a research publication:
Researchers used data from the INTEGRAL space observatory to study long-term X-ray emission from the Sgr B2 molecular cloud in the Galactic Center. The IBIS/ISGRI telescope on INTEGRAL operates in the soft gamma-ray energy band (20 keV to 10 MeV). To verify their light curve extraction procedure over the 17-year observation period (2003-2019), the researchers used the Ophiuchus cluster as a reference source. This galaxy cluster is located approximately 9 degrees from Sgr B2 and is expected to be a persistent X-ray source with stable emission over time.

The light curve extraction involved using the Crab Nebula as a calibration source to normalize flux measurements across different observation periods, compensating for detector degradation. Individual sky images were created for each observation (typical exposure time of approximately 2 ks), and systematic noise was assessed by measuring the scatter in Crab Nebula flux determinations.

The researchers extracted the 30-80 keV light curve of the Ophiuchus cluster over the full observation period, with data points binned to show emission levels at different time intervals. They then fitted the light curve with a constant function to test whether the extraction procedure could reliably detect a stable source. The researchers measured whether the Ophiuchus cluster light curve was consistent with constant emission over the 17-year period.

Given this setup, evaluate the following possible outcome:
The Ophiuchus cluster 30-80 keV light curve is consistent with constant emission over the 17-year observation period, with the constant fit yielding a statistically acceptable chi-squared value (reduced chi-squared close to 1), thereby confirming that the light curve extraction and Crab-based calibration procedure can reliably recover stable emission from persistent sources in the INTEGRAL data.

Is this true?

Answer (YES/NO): YES